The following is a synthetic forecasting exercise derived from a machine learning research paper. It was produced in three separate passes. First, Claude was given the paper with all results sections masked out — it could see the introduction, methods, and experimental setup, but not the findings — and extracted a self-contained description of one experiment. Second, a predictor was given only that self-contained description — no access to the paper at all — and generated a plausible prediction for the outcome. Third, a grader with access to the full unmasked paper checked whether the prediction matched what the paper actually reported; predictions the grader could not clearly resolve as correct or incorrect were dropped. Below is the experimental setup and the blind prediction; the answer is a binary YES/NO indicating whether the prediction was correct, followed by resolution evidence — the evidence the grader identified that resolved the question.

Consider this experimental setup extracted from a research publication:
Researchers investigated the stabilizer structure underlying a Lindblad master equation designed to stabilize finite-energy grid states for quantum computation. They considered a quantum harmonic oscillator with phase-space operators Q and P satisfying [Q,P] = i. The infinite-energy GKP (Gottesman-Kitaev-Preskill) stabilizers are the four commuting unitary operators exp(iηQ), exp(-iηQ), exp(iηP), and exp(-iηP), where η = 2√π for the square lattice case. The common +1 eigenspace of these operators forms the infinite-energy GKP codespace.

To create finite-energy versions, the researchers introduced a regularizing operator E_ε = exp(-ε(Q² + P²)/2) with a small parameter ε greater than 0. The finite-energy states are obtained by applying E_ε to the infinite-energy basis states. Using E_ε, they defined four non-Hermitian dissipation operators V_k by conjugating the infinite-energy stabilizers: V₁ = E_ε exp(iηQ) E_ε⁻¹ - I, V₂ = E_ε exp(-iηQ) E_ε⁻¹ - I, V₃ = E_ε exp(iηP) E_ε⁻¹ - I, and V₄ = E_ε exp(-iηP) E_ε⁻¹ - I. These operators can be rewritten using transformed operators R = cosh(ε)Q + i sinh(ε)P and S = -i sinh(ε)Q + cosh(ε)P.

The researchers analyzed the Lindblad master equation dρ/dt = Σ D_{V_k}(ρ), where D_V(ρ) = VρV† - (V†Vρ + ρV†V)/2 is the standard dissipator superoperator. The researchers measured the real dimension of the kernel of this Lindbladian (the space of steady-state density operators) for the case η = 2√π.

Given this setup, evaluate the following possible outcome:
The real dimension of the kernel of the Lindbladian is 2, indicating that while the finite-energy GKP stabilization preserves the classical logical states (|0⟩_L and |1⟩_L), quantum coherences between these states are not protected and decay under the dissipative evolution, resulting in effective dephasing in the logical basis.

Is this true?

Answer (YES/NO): NO